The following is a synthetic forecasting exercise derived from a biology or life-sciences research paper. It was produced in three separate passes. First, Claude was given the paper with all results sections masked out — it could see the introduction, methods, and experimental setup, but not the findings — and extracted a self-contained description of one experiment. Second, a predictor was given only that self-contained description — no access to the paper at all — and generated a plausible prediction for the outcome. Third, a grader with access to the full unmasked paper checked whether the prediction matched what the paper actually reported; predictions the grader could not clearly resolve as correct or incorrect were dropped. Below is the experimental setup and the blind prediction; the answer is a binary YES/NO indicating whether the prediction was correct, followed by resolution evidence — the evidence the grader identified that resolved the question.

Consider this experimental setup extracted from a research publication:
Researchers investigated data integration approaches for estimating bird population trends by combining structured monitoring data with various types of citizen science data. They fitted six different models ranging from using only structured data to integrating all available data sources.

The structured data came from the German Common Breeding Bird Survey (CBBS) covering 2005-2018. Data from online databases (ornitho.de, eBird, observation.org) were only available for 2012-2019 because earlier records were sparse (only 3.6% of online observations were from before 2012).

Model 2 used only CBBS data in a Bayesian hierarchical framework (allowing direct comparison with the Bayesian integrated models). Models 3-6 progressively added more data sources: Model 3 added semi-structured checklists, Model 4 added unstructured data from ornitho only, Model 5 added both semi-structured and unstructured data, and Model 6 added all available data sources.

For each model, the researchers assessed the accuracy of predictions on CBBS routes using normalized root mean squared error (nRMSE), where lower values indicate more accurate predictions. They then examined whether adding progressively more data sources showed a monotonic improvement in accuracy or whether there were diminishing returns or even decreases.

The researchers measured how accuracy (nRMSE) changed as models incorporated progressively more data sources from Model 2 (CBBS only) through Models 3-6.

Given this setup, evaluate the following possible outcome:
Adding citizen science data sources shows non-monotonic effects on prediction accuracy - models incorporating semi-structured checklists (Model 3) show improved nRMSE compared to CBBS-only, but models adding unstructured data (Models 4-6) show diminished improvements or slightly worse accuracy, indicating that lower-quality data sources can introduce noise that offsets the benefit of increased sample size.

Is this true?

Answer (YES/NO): NO